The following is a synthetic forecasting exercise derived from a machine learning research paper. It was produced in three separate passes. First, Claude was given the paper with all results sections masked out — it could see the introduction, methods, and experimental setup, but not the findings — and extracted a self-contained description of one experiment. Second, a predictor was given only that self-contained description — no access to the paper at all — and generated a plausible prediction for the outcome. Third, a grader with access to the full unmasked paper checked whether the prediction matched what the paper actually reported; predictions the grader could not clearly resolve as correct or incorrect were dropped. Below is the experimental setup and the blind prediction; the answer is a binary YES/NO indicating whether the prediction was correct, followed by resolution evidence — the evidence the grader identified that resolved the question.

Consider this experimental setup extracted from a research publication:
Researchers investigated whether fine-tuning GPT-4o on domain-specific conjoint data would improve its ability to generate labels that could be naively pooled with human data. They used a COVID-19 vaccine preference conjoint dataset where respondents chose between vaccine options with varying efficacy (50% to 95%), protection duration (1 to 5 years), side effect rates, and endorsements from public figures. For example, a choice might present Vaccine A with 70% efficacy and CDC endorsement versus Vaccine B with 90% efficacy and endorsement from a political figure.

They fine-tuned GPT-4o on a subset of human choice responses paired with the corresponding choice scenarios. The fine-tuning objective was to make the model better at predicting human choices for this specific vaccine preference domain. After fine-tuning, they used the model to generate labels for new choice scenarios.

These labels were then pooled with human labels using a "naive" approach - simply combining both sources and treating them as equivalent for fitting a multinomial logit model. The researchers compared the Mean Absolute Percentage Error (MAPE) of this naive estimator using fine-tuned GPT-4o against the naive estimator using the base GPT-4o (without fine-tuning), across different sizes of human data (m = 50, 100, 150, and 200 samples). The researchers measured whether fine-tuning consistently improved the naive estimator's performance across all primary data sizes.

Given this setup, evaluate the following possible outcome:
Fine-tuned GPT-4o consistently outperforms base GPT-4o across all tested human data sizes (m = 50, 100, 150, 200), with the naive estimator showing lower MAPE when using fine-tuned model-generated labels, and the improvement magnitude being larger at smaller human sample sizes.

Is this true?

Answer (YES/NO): YES